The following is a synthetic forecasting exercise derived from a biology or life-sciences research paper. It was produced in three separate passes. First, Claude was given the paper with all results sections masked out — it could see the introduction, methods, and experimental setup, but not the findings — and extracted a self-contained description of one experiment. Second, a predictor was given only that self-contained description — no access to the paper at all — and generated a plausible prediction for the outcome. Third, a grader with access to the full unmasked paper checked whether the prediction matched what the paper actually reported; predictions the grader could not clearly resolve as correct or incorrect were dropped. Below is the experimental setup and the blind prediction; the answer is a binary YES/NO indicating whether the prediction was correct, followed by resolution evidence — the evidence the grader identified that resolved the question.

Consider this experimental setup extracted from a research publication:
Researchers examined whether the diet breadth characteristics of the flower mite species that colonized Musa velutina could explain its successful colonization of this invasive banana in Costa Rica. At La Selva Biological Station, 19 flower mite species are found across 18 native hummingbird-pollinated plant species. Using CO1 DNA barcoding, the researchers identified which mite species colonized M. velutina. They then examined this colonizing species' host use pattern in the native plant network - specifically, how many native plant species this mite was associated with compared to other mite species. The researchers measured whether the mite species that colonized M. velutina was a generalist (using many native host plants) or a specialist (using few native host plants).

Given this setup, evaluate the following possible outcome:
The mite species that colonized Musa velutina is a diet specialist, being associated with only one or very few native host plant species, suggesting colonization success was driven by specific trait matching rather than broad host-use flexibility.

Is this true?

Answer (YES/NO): NO